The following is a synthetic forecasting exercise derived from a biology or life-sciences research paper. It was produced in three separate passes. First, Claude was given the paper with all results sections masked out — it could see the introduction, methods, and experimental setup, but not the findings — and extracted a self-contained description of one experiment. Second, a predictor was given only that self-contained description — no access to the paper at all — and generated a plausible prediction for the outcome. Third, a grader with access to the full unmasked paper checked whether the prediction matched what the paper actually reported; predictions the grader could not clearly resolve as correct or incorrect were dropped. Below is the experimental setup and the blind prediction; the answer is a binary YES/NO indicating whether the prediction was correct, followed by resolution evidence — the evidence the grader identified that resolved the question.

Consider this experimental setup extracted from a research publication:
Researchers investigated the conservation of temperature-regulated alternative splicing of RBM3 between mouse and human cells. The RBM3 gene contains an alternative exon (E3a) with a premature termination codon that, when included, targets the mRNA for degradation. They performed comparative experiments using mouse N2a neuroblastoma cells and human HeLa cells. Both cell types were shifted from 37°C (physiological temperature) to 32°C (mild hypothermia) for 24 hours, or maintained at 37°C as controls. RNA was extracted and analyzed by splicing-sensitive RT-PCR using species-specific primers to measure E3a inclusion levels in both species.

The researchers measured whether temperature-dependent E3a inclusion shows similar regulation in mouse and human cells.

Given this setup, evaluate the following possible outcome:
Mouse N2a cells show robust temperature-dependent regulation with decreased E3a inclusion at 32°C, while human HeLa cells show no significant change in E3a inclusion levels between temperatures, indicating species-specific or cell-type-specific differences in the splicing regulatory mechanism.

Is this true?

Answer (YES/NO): NO